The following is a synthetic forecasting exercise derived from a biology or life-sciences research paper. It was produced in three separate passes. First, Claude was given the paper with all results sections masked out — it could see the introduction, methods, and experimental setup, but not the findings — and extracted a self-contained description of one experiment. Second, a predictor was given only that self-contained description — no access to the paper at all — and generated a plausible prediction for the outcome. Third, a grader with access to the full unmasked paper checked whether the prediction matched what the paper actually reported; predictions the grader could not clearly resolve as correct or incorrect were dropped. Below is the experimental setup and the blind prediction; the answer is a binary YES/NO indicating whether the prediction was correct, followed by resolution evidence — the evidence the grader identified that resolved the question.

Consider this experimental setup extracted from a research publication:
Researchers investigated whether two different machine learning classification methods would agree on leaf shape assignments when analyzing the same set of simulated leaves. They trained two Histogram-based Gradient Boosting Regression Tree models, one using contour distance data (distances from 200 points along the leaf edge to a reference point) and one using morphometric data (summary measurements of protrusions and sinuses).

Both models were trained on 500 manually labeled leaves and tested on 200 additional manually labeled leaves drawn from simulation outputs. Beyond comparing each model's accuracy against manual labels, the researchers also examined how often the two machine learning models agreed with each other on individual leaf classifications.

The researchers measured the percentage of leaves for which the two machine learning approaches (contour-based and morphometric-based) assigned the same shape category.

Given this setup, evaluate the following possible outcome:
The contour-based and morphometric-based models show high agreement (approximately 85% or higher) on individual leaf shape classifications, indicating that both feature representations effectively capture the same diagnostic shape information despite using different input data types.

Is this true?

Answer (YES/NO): NO